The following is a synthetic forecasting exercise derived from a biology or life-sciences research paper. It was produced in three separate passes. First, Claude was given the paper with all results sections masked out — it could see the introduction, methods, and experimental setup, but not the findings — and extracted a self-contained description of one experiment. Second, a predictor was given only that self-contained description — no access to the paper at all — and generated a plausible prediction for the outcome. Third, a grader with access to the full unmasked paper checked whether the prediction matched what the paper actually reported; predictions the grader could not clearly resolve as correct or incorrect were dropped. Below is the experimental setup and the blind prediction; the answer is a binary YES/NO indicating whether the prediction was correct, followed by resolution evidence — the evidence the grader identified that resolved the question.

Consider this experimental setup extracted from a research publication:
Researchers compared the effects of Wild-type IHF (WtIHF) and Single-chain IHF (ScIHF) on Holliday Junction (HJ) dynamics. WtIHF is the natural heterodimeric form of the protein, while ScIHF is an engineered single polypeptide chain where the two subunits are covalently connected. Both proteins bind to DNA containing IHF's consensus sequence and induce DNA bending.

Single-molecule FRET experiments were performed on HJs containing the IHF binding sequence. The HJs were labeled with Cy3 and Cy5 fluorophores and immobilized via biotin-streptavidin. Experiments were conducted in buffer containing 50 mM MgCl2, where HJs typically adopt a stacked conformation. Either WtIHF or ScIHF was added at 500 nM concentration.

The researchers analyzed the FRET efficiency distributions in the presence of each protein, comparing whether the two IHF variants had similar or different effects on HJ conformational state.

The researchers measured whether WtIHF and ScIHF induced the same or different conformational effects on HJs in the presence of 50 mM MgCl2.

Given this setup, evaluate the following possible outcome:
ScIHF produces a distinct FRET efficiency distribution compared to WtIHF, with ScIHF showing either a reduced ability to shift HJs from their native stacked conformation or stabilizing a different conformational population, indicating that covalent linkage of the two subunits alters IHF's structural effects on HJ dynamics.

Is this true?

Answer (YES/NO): NO